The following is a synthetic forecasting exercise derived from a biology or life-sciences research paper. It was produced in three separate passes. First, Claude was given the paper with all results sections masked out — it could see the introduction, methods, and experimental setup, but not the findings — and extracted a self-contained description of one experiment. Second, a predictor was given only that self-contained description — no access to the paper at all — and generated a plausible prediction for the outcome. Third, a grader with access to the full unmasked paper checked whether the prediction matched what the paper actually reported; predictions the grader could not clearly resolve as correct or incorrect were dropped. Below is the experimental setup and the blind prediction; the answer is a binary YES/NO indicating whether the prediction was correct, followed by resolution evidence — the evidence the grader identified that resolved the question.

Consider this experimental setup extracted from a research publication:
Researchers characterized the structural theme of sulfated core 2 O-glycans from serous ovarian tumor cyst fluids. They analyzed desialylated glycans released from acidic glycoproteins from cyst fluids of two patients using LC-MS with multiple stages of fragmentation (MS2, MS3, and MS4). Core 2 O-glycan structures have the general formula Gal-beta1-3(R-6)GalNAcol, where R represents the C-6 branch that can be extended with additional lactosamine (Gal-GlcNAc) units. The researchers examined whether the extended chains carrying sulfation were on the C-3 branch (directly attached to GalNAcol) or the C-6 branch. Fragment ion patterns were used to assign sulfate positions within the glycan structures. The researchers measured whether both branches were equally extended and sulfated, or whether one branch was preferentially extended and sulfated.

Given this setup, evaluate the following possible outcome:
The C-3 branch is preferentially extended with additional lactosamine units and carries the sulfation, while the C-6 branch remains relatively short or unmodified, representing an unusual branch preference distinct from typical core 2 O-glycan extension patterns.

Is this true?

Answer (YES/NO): NO